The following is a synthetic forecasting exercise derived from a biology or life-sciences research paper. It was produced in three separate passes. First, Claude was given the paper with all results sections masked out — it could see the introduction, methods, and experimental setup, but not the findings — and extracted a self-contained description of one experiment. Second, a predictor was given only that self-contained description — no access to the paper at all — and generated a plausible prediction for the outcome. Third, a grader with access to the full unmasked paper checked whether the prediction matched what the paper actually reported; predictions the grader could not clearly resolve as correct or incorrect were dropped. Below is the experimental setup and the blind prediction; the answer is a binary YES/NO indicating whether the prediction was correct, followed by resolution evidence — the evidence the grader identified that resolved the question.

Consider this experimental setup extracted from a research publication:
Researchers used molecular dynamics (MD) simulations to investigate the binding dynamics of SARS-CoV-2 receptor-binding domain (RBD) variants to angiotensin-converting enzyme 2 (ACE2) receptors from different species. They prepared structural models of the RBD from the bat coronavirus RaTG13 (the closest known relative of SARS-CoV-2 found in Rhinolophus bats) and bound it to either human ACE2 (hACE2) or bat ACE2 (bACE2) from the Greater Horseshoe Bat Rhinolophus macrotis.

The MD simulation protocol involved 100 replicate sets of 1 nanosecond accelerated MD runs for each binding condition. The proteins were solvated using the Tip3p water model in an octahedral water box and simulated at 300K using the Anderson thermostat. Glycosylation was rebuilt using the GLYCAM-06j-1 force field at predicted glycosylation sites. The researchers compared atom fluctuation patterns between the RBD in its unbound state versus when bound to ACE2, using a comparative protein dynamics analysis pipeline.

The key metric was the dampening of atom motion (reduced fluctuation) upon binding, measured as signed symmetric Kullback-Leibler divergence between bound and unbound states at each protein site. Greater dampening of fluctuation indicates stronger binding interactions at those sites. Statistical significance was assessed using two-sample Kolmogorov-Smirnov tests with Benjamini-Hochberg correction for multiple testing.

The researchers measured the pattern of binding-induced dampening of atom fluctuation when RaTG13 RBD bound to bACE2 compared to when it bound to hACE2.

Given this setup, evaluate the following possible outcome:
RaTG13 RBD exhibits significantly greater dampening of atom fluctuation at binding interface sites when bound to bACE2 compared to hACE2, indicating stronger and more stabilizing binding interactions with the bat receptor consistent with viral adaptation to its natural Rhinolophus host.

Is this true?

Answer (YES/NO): YES